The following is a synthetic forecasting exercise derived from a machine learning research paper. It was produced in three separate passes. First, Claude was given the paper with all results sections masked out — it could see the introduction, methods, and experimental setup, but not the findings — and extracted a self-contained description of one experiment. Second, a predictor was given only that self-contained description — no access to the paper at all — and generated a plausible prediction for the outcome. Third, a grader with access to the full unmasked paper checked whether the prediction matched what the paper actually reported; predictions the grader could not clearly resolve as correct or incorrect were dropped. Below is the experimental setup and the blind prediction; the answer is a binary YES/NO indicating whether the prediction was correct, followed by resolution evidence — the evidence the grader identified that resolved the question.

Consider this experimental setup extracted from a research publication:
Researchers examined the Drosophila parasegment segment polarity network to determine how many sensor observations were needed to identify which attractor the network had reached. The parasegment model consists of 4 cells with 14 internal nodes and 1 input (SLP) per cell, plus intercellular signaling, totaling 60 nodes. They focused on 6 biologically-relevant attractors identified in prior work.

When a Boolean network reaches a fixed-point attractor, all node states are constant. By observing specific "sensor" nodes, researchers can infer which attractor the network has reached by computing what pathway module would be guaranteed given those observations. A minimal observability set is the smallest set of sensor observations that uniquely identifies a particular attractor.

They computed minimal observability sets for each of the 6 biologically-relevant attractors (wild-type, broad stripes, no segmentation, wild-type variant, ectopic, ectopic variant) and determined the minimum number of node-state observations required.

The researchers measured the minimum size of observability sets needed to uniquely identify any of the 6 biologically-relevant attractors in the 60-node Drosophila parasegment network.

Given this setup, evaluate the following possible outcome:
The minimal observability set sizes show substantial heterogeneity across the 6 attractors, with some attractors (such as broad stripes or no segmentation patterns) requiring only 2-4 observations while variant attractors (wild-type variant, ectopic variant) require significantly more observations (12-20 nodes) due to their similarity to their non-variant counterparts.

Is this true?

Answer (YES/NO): NO